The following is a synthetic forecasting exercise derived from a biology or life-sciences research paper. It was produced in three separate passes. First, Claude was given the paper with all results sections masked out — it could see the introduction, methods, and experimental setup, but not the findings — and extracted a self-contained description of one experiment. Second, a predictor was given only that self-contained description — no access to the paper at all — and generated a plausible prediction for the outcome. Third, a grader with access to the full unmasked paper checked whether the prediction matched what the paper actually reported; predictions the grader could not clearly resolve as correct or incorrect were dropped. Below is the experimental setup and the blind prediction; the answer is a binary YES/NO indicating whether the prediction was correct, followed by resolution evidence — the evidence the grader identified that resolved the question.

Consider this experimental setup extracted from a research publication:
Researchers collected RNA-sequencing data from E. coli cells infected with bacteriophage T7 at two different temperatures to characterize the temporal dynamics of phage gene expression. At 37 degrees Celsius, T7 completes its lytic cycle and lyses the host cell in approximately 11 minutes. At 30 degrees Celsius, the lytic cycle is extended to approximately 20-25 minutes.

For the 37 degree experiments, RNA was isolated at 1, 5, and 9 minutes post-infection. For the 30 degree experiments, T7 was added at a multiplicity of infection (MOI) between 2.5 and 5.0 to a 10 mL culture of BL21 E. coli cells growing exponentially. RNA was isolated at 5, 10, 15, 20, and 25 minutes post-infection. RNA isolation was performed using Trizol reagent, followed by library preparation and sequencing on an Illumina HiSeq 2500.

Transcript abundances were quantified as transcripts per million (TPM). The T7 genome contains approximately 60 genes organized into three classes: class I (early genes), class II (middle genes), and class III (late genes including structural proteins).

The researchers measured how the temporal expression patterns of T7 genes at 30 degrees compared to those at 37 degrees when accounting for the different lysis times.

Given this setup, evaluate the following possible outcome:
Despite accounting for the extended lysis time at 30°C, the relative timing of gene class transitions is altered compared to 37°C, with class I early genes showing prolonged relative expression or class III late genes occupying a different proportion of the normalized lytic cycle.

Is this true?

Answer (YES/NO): NO